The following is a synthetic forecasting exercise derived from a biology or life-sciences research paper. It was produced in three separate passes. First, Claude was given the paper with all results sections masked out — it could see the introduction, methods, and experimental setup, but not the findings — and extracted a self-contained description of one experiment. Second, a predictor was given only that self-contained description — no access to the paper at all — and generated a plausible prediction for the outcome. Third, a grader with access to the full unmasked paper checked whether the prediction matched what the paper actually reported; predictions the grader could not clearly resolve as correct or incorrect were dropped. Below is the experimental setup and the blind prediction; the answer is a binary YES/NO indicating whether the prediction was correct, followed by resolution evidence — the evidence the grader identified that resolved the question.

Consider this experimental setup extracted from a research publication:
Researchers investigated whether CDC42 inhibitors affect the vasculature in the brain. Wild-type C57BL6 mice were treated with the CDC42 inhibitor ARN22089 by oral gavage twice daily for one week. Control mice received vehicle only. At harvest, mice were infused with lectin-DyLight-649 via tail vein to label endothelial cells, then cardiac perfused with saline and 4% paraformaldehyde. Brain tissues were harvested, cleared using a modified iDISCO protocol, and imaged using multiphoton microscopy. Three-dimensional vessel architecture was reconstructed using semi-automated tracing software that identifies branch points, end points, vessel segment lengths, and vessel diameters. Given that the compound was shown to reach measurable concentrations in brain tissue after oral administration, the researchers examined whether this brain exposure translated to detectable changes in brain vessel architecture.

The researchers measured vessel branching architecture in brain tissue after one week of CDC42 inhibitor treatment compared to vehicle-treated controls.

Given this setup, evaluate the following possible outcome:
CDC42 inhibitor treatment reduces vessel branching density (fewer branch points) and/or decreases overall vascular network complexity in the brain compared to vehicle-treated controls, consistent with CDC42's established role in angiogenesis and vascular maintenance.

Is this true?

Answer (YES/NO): NO